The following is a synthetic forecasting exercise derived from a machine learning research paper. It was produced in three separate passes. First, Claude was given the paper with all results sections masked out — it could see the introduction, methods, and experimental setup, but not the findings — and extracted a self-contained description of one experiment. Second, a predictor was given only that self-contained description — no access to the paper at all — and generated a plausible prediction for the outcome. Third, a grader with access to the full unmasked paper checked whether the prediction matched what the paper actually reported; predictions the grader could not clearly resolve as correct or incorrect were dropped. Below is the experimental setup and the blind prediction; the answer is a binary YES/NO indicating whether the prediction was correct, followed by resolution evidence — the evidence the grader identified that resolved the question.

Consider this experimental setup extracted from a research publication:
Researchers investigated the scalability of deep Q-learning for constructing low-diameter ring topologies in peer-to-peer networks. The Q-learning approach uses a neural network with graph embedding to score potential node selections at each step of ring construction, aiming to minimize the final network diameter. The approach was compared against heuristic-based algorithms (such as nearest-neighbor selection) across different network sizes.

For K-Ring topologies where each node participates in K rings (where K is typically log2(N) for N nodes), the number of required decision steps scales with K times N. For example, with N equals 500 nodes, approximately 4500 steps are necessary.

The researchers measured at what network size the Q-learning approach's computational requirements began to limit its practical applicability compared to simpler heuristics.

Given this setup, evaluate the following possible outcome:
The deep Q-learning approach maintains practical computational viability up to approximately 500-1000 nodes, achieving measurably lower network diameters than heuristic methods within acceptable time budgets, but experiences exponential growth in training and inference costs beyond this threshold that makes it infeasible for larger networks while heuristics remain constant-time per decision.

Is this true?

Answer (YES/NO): NO